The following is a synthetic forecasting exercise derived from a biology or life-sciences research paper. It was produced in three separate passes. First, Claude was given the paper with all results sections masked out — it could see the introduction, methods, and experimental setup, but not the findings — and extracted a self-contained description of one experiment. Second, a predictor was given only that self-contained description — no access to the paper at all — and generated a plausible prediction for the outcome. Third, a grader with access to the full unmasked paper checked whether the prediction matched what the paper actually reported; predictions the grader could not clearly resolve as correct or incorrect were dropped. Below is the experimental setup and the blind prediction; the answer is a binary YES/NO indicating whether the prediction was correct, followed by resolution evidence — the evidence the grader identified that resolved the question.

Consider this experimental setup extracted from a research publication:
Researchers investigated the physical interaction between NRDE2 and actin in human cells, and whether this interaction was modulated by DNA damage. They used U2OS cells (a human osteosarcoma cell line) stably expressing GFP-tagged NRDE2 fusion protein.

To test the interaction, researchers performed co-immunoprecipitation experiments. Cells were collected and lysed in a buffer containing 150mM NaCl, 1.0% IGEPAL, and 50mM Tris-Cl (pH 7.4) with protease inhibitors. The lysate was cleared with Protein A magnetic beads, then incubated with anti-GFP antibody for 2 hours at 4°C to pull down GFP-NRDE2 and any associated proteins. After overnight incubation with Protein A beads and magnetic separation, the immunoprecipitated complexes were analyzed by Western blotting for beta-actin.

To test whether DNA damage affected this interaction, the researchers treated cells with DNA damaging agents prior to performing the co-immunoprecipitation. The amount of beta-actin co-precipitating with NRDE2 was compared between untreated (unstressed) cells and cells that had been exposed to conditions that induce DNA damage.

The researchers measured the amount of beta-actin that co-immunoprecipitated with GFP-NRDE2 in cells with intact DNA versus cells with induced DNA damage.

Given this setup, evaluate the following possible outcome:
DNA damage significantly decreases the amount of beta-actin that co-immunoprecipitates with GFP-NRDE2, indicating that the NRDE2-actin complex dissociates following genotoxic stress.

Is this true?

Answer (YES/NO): YES